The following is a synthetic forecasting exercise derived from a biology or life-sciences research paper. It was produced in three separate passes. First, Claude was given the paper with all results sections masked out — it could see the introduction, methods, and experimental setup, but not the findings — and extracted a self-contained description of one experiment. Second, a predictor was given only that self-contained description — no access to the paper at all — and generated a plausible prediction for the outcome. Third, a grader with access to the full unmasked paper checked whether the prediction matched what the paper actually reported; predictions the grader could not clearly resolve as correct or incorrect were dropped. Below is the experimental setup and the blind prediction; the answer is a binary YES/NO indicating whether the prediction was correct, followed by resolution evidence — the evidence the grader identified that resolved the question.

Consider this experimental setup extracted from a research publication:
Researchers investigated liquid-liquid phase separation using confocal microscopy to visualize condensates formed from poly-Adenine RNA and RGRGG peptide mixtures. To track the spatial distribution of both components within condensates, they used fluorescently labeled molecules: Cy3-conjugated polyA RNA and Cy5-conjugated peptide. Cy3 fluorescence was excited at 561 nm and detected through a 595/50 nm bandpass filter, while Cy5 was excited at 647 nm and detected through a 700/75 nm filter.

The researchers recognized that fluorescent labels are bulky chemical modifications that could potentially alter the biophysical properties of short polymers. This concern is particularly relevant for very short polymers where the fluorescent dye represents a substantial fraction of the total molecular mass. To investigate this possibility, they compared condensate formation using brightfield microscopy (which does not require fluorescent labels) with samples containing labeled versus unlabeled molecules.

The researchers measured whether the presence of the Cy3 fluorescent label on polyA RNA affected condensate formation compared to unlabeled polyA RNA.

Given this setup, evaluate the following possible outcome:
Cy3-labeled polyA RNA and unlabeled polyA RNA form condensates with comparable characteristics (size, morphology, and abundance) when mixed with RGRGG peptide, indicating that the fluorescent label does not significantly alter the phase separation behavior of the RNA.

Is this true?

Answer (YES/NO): NO